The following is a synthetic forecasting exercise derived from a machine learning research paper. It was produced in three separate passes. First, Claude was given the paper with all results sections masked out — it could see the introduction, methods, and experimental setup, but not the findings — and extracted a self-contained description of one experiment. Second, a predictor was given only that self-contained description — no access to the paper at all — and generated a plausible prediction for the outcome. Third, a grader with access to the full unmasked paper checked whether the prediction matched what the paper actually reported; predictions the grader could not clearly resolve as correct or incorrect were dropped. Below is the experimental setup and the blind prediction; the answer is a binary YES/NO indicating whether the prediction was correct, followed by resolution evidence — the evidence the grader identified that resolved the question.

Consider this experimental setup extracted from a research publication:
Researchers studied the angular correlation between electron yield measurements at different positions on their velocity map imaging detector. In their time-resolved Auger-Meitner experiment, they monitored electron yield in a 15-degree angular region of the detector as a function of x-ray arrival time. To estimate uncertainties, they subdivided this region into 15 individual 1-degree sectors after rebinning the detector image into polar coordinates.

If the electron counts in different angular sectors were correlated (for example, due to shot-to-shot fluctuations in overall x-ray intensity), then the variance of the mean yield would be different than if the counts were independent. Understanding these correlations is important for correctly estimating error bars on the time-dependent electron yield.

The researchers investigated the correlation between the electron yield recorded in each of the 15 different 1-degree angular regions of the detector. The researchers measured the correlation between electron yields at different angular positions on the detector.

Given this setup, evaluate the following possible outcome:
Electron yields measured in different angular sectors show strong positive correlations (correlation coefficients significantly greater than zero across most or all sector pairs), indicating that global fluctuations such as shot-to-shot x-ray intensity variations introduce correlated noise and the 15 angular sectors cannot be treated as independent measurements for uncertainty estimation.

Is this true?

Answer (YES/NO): NO